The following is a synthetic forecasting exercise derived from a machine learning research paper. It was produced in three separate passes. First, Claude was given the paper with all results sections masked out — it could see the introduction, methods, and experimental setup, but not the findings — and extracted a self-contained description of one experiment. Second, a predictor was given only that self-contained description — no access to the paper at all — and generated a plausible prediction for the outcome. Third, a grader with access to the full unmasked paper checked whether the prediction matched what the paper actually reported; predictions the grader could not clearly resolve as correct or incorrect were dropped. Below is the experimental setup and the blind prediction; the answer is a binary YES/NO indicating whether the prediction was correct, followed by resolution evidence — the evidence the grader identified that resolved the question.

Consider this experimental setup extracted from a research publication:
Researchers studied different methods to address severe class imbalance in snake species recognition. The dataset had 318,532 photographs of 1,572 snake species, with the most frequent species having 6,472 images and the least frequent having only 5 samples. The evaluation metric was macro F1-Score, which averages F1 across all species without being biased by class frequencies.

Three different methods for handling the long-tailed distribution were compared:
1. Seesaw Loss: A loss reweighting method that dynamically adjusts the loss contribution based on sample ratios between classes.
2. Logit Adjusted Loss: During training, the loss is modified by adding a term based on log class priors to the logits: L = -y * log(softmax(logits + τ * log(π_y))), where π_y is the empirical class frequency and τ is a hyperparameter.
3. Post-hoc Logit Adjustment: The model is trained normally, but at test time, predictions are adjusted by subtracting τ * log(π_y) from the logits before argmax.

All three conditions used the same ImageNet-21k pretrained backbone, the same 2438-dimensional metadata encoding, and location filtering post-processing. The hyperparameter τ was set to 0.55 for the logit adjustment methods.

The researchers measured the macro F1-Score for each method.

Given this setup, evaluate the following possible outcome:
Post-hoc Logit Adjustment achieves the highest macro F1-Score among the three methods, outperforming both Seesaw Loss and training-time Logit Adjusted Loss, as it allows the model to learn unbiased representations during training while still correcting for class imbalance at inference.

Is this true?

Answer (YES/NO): YES